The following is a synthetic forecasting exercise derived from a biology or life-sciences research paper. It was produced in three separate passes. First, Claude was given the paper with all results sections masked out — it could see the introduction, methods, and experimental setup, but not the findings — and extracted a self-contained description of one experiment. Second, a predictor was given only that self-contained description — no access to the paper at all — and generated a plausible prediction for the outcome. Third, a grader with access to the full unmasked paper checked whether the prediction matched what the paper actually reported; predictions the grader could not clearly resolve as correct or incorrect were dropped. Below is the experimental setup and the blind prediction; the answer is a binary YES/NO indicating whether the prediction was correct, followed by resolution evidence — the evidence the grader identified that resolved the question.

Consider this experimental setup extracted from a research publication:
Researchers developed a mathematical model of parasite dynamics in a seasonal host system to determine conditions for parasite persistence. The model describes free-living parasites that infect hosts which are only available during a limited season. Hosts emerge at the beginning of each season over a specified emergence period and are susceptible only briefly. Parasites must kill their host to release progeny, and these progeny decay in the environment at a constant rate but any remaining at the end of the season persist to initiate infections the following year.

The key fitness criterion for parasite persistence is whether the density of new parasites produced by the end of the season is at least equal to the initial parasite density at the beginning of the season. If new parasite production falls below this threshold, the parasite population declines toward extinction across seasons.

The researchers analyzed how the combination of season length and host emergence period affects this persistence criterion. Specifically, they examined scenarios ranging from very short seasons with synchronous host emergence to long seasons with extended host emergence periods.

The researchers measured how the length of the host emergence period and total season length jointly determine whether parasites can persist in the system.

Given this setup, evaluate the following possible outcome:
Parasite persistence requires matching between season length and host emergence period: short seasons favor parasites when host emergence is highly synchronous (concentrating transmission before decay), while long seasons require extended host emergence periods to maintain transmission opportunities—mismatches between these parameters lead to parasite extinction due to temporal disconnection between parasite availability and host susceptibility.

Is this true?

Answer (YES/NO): NO